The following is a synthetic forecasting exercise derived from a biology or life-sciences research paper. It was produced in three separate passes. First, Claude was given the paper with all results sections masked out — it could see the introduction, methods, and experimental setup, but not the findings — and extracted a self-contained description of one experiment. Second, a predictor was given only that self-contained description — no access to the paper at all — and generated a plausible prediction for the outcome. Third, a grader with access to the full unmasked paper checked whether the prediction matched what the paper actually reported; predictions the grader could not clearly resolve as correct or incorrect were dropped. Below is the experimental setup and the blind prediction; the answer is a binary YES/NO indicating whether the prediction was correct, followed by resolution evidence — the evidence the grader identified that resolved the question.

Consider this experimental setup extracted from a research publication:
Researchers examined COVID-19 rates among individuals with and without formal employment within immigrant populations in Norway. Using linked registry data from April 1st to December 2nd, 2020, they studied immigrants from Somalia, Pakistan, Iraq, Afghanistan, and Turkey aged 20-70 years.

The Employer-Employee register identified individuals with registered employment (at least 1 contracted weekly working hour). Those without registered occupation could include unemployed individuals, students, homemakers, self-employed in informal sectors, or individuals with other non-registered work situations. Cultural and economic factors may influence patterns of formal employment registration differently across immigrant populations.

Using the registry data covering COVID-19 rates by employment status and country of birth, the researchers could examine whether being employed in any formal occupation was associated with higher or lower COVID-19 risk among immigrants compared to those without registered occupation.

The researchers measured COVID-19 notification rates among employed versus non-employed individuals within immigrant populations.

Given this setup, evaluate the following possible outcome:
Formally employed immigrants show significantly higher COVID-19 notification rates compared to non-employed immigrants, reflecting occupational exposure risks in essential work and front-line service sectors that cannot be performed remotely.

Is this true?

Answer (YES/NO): NO